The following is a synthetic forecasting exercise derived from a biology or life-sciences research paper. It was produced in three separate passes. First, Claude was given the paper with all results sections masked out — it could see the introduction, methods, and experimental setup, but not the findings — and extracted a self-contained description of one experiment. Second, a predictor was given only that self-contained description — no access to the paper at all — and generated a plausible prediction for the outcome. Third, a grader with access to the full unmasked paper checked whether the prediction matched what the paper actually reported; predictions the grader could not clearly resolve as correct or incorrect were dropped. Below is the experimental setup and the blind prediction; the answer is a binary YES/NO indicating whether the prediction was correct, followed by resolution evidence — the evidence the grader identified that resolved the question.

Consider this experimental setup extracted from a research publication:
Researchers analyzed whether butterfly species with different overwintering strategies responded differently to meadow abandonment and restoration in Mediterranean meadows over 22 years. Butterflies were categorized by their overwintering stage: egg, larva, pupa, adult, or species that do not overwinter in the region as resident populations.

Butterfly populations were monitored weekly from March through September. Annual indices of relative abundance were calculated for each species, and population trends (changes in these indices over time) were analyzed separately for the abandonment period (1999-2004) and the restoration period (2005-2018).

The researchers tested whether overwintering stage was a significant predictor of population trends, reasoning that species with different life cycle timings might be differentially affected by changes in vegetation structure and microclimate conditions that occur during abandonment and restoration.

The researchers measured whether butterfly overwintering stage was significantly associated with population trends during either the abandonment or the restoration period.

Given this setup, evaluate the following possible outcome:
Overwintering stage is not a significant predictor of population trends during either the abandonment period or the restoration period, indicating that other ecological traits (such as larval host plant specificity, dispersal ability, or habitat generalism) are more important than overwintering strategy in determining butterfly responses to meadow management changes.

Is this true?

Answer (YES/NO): NO